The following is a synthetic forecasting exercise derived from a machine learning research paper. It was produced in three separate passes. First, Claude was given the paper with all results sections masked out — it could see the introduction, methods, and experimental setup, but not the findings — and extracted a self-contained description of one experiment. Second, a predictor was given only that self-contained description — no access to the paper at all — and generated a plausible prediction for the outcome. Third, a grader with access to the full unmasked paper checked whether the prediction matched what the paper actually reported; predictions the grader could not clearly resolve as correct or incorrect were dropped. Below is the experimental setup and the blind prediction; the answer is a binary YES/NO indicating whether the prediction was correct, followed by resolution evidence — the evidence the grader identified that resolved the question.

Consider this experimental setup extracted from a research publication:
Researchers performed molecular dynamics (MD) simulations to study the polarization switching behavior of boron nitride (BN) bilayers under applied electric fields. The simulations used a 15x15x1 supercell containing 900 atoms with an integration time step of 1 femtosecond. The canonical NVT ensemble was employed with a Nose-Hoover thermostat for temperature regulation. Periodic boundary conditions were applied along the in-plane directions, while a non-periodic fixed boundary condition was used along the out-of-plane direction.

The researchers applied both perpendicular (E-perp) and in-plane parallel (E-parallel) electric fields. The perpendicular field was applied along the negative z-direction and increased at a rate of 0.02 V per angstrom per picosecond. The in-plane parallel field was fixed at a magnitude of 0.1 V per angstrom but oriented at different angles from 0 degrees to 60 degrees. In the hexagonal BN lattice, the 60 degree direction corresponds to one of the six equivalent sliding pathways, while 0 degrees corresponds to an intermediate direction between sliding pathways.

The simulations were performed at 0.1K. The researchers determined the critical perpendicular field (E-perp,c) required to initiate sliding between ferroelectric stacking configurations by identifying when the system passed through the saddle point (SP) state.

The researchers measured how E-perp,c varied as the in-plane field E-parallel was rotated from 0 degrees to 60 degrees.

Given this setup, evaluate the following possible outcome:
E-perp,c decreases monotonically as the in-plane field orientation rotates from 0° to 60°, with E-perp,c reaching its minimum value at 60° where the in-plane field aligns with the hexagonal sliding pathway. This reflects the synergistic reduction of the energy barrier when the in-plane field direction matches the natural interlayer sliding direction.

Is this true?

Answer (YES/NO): YES